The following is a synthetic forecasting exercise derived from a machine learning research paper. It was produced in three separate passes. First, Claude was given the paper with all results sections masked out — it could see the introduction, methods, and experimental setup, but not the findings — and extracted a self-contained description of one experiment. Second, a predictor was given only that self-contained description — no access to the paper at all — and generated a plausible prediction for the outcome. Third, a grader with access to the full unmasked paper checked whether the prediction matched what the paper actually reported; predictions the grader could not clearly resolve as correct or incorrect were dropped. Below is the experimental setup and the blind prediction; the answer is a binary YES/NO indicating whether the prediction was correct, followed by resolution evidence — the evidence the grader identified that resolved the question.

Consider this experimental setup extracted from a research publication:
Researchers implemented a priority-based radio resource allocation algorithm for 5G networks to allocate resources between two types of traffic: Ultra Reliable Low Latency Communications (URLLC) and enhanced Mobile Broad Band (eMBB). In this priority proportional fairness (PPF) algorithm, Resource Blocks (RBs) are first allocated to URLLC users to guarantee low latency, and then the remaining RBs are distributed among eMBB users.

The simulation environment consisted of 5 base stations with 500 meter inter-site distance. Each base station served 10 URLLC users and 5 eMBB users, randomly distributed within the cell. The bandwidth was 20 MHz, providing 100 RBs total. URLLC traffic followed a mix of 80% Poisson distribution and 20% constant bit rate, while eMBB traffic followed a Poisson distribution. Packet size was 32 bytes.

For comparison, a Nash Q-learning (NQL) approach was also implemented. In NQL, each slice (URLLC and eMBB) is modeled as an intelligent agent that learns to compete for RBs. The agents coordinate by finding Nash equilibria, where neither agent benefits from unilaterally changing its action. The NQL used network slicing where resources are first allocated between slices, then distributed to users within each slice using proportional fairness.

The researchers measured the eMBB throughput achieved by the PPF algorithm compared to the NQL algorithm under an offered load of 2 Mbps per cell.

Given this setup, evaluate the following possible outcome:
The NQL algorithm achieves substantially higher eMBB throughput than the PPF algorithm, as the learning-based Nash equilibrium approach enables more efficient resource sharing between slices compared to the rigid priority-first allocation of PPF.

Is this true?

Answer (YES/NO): YES